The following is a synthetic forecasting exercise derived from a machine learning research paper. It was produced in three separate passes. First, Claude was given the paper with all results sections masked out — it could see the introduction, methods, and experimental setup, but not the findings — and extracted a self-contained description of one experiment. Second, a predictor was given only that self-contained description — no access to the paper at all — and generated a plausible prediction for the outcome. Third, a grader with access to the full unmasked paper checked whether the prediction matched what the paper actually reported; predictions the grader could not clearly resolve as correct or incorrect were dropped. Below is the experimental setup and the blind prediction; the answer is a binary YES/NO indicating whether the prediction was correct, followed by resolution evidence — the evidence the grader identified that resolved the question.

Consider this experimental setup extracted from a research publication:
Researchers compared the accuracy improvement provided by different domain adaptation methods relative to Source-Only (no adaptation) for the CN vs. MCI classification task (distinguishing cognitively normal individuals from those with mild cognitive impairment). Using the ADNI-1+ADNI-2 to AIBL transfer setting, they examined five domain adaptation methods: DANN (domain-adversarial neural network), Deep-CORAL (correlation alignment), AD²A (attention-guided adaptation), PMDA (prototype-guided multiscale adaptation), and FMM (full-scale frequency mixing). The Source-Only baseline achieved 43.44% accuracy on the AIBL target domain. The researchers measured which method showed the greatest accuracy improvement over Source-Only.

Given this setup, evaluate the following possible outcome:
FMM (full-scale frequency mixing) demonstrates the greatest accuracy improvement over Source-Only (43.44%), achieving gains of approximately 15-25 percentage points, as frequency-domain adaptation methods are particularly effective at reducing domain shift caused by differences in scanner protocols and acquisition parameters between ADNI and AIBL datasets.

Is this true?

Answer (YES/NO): NO